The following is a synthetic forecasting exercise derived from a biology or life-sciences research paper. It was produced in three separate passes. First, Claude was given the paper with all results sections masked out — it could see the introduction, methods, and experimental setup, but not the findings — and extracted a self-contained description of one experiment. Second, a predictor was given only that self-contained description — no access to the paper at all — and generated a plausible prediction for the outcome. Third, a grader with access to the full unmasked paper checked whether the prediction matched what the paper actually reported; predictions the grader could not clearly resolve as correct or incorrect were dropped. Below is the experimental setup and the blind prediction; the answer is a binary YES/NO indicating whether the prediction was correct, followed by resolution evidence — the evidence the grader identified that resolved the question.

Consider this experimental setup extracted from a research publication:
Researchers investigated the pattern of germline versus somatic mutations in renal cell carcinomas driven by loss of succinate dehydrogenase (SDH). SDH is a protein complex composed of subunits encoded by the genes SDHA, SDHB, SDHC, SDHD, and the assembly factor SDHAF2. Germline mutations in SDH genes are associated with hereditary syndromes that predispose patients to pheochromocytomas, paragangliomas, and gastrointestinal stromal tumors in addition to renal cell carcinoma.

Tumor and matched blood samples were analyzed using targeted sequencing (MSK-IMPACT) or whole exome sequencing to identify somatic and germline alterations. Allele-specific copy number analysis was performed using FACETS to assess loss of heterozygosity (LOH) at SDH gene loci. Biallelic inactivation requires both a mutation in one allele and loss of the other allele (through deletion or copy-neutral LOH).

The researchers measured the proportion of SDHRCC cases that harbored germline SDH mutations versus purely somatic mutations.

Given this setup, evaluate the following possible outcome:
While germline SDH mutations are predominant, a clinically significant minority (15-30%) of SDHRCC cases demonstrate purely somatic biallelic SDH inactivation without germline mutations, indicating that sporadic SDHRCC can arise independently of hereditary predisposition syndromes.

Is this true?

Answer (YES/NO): NO